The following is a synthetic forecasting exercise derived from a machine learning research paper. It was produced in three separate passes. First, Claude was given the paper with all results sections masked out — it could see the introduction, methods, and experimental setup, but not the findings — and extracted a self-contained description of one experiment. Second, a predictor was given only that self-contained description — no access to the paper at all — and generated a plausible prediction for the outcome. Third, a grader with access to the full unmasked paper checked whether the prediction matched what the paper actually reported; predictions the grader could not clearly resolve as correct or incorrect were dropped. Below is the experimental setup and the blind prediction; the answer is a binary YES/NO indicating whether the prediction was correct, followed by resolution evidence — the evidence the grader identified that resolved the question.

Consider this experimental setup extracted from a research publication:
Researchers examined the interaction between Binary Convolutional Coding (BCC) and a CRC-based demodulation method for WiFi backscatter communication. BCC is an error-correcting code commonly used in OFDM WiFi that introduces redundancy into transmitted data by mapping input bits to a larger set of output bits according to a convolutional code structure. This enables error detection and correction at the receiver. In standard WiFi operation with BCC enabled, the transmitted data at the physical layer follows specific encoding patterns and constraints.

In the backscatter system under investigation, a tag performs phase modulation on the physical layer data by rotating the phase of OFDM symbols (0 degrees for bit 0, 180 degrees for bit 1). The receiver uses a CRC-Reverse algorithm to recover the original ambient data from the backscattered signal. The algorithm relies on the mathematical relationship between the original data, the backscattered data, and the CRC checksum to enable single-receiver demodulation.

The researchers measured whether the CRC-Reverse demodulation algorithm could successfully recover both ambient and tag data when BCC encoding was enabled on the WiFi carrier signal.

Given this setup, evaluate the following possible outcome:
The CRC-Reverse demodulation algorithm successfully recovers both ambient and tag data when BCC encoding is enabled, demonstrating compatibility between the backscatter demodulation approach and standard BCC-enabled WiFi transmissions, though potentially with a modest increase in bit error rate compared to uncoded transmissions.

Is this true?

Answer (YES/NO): NO